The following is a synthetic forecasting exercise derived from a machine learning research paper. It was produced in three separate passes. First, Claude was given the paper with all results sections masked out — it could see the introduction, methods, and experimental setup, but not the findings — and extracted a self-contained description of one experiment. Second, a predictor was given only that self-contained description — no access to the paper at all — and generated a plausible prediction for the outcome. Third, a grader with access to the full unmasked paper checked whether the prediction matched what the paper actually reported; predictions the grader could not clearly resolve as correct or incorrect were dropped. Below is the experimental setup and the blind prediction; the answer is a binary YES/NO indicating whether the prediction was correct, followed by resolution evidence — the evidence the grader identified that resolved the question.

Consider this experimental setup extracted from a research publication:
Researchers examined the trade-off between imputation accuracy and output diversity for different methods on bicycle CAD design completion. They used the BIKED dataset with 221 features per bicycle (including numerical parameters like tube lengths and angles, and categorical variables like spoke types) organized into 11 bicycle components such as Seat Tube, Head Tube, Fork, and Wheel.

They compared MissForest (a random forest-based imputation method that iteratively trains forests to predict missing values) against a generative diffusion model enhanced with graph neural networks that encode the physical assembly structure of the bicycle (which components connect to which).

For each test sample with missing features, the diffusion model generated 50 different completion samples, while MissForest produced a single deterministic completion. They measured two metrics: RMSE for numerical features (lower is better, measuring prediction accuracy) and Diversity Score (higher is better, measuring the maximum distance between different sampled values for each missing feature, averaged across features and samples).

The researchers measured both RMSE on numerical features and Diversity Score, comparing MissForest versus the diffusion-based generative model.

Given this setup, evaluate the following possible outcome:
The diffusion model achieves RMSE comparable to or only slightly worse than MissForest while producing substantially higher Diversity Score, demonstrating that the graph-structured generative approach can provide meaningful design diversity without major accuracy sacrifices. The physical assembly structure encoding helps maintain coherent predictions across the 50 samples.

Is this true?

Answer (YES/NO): NO